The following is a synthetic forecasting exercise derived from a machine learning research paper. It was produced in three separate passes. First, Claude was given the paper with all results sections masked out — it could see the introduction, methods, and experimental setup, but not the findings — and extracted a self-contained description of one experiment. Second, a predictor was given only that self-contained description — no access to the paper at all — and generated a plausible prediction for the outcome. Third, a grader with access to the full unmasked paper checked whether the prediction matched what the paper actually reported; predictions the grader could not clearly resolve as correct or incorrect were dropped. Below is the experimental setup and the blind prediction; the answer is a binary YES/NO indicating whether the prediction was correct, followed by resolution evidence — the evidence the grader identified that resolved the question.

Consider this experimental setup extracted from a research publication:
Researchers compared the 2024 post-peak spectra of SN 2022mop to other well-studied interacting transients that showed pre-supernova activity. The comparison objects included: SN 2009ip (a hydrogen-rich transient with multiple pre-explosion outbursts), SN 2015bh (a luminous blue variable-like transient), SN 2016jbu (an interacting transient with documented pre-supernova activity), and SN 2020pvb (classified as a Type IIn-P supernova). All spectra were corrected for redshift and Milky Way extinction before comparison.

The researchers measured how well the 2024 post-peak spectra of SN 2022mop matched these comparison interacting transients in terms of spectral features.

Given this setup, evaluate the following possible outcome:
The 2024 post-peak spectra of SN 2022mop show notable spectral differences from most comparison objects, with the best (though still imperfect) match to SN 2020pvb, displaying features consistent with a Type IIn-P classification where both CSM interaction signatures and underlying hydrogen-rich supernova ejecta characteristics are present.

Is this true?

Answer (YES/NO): NO